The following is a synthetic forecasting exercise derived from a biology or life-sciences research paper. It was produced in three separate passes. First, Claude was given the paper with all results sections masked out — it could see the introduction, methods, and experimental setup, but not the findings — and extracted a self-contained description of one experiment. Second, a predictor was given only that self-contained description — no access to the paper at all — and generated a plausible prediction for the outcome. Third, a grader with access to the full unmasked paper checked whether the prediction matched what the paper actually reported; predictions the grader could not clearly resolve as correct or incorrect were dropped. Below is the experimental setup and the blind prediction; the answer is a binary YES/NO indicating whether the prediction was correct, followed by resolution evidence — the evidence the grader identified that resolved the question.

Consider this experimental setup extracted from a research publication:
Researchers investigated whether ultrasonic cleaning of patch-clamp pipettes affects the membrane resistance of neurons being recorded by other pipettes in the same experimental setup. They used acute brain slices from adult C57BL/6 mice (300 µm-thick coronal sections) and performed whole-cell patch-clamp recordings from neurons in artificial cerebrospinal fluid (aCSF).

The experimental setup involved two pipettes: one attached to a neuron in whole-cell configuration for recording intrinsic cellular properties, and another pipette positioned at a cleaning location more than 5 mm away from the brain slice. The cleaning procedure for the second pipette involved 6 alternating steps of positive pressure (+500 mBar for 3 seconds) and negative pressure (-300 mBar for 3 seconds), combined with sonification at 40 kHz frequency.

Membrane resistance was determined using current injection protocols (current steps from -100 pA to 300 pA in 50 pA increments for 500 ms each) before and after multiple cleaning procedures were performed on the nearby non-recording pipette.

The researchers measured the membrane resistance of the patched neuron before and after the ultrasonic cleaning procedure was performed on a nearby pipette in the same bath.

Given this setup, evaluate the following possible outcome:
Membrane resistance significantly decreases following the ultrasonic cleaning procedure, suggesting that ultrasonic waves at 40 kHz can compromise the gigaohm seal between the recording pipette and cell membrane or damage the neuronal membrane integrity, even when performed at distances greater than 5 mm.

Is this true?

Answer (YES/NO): NO